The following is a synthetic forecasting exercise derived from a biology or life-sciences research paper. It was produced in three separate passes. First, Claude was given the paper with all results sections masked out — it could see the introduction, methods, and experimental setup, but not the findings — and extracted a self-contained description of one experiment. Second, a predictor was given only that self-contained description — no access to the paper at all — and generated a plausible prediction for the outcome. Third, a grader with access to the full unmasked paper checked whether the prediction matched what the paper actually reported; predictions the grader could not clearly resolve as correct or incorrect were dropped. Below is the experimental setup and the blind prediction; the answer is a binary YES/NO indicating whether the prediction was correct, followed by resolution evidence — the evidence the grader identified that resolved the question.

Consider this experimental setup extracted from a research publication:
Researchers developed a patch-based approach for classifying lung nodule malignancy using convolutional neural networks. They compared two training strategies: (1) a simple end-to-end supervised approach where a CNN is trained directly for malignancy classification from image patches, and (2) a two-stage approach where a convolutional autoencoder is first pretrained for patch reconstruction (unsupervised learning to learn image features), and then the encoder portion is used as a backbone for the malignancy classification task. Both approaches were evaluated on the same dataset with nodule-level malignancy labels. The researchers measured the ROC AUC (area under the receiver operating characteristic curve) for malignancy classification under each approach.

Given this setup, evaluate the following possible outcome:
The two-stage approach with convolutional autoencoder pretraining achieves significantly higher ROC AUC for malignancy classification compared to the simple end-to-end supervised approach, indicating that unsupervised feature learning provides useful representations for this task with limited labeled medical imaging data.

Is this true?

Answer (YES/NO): NO